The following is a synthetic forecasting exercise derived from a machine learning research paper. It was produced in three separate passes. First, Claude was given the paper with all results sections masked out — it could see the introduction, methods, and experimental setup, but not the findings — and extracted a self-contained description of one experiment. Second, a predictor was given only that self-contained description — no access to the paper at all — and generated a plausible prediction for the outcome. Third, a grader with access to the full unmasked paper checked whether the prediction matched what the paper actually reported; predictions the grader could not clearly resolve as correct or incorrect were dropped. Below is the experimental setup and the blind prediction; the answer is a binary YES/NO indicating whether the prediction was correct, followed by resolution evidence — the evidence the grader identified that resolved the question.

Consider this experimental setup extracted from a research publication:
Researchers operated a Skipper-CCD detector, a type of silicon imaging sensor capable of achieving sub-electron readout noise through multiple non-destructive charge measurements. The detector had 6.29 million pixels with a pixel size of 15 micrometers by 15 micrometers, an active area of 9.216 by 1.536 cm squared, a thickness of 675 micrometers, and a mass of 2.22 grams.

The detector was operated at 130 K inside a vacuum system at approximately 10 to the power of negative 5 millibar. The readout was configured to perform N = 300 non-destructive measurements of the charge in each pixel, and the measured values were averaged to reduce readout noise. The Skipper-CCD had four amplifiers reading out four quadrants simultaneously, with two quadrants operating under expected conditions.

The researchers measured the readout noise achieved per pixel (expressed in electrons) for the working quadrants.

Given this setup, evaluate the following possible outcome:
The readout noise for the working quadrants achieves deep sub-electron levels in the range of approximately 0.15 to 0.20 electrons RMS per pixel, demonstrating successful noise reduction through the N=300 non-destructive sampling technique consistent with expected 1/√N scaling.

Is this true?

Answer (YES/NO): YES